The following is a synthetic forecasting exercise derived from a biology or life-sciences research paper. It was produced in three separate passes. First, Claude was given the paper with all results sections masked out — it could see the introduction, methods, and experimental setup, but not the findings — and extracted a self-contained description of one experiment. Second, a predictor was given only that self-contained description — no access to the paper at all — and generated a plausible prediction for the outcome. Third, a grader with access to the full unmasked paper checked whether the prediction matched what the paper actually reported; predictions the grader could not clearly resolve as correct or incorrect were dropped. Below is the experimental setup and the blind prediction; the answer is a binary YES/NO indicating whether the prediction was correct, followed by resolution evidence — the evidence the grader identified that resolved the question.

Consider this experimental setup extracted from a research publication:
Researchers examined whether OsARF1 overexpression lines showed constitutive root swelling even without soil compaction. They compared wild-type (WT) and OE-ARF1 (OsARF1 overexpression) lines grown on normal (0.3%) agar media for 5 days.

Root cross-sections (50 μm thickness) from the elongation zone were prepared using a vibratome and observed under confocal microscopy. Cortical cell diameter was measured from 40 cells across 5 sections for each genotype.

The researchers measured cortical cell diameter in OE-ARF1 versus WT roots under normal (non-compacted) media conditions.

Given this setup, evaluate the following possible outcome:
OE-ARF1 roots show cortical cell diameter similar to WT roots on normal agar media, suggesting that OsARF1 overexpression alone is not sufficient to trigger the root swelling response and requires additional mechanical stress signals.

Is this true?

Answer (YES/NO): NO